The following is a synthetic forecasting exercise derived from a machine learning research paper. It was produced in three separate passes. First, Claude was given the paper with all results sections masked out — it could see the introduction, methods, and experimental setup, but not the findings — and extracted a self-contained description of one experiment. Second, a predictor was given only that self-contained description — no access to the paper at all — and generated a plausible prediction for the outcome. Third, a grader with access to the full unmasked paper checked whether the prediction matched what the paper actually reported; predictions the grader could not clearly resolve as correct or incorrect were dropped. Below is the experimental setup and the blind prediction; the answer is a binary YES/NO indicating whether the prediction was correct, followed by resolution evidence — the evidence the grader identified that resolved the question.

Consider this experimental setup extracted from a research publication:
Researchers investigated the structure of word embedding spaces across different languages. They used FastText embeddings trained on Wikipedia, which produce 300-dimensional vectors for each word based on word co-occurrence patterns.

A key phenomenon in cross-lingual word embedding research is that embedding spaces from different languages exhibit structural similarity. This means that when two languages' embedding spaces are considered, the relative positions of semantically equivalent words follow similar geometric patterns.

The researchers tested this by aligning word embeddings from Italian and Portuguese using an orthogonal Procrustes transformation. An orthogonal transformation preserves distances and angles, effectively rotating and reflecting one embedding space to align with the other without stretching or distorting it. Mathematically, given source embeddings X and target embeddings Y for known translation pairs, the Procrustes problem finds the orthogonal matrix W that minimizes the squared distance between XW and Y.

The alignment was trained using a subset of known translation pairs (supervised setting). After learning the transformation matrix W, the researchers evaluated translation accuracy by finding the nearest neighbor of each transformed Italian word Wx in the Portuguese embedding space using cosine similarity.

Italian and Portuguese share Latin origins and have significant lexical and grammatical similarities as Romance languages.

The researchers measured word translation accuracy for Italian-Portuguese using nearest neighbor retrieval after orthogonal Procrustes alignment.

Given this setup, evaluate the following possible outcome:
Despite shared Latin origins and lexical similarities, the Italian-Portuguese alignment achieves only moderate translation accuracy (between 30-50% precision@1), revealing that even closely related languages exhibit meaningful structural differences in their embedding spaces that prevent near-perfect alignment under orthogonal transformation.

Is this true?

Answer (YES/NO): NO